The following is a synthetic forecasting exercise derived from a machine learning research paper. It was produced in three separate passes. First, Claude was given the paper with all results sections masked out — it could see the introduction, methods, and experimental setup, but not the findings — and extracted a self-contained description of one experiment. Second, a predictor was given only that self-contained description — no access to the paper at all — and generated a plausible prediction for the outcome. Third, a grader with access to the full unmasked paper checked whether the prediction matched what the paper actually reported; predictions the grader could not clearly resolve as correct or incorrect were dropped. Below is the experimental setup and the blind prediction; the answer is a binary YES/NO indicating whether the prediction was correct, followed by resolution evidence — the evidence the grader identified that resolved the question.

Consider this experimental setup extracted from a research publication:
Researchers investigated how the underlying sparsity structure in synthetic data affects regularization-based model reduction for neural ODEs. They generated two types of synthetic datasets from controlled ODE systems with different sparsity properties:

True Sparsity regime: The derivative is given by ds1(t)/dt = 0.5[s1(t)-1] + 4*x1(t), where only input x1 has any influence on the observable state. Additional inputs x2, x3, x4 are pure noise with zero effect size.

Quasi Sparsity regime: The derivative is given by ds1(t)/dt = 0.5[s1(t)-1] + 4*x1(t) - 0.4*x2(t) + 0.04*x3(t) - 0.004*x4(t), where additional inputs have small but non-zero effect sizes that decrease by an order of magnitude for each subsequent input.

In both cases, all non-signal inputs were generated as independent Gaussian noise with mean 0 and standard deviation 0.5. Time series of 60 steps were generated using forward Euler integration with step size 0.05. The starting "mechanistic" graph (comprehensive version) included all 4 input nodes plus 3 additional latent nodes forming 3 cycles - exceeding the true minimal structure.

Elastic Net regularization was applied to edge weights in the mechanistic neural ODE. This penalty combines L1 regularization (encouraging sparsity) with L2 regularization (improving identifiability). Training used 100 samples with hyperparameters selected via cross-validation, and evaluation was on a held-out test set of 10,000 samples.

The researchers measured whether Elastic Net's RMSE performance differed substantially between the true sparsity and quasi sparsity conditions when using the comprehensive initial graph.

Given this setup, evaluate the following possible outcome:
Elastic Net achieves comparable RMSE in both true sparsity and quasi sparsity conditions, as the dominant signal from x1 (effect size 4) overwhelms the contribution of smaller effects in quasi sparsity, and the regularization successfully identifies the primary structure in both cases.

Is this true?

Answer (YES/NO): NO